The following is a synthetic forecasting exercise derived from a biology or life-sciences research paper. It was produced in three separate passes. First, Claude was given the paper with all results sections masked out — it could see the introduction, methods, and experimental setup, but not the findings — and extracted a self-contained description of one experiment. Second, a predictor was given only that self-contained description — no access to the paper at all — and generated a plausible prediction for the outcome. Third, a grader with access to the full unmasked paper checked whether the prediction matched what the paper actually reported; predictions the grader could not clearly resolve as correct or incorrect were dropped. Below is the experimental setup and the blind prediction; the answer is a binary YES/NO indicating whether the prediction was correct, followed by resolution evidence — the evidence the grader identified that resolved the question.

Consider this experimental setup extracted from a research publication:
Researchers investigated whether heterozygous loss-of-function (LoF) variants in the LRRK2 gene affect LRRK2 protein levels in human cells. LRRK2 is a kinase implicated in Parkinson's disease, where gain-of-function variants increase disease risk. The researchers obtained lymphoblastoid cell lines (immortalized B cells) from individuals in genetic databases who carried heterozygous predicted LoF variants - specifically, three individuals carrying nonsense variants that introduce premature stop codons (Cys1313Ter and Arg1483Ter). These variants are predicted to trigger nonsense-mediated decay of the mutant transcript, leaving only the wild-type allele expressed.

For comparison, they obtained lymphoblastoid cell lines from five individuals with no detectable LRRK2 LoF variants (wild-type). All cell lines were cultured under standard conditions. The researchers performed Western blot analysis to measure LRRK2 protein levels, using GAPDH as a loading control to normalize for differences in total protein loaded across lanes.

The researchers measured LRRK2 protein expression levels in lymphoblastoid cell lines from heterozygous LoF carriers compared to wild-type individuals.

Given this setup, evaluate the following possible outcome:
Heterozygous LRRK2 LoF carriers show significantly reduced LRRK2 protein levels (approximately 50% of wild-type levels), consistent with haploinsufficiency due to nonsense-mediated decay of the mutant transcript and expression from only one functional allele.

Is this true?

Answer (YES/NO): YES